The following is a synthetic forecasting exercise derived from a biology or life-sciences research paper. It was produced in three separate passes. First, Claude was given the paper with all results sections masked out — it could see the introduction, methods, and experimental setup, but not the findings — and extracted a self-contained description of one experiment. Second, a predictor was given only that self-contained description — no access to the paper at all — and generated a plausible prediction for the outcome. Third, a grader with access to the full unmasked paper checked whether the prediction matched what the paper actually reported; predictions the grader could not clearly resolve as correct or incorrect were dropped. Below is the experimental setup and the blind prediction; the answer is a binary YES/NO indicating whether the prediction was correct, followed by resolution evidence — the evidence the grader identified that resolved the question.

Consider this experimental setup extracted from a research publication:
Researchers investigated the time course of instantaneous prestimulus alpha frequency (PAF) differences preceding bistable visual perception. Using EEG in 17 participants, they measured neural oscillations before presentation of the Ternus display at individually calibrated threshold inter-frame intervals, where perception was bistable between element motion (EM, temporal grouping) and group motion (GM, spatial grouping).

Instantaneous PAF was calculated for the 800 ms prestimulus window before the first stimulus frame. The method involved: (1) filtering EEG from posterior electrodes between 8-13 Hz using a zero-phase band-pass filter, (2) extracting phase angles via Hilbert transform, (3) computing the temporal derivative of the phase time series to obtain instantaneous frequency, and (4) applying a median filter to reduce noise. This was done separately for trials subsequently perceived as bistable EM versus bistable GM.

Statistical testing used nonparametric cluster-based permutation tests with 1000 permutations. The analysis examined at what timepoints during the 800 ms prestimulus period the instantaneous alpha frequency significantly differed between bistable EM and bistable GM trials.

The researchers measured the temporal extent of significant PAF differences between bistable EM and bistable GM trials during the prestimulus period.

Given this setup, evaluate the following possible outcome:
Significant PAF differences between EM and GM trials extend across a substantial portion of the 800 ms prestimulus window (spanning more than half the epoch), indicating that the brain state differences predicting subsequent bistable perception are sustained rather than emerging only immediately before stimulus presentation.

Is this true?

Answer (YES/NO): NO